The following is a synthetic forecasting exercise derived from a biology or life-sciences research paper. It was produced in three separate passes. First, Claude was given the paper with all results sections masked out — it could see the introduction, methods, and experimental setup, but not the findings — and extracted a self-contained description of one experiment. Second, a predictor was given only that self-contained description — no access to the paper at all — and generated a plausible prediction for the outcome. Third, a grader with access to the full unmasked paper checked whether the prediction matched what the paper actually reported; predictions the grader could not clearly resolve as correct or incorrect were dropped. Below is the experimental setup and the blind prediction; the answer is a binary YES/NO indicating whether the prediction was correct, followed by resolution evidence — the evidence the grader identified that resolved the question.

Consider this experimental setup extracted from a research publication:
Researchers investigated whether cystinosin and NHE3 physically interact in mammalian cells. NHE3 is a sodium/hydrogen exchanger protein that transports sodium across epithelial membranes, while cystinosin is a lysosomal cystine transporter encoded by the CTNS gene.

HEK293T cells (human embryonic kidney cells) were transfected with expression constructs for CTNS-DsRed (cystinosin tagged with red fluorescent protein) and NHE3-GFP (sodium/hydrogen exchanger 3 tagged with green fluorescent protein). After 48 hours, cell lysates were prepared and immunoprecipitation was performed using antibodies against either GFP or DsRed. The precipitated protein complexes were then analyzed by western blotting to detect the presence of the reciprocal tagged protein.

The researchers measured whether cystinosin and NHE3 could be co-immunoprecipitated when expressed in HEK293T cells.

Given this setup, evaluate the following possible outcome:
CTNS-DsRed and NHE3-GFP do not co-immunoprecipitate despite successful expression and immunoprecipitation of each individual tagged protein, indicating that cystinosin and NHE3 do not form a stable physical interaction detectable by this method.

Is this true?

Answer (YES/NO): NO